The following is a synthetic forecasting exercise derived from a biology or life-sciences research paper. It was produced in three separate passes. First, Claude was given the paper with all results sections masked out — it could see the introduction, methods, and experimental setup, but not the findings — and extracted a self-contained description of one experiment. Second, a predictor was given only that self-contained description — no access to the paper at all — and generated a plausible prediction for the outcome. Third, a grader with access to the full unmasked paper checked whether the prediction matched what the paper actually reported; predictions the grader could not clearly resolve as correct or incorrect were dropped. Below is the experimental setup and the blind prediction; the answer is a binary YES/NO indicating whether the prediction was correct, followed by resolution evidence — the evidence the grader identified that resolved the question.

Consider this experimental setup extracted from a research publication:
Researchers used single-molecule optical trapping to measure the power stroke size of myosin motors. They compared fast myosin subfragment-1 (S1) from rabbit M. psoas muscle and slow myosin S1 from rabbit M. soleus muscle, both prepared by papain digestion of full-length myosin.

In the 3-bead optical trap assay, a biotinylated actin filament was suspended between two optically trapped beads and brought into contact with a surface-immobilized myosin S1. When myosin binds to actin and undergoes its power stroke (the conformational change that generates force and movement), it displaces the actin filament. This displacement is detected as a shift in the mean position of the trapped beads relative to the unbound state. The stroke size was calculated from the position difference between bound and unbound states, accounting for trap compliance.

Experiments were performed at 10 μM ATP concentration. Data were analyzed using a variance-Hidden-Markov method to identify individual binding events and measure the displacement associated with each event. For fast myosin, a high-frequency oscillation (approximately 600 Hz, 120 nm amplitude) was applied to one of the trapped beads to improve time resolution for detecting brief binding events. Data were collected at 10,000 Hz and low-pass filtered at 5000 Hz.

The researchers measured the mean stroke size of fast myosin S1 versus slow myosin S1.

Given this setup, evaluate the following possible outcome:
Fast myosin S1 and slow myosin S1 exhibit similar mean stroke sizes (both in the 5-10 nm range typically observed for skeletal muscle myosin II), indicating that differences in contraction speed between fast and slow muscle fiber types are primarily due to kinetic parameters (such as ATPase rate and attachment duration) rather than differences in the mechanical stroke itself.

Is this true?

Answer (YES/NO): NO